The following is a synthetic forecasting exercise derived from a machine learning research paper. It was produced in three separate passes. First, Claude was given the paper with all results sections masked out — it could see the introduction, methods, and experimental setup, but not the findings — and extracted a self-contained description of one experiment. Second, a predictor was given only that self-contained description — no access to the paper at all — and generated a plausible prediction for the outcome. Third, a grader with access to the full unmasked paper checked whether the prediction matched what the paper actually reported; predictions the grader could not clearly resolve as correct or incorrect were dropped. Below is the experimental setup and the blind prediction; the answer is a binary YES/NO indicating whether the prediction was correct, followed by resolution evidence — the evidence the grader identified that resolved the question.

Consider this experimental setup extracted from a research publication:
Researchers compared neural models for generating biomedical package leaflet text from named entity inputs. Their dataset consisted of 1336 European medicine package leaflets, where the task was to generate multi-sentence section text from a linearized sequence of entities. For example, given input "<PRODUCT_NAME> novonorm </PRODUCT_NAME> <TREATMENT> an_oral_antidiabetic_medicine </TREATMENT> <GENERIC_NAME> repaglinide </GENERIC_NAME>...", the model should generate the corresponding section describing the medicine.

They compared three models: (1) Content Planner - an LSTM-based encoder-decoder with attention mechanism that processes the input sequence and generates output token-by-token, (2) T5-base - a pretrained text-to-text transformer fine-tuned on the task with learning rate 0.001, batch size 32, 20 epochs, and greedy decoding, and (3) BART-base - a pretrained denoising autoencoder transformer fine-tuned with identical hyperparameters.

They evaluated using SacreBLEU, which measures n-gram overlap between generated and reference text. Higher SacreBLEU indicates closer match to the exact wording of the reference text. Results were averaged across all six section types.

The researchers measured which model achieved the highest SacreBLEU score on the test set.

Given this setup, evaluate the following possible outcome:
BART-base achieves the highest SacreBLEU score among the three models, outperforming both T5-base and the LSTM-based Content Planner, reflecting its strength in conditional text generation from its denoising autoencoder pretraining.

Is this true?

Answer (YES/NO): NO